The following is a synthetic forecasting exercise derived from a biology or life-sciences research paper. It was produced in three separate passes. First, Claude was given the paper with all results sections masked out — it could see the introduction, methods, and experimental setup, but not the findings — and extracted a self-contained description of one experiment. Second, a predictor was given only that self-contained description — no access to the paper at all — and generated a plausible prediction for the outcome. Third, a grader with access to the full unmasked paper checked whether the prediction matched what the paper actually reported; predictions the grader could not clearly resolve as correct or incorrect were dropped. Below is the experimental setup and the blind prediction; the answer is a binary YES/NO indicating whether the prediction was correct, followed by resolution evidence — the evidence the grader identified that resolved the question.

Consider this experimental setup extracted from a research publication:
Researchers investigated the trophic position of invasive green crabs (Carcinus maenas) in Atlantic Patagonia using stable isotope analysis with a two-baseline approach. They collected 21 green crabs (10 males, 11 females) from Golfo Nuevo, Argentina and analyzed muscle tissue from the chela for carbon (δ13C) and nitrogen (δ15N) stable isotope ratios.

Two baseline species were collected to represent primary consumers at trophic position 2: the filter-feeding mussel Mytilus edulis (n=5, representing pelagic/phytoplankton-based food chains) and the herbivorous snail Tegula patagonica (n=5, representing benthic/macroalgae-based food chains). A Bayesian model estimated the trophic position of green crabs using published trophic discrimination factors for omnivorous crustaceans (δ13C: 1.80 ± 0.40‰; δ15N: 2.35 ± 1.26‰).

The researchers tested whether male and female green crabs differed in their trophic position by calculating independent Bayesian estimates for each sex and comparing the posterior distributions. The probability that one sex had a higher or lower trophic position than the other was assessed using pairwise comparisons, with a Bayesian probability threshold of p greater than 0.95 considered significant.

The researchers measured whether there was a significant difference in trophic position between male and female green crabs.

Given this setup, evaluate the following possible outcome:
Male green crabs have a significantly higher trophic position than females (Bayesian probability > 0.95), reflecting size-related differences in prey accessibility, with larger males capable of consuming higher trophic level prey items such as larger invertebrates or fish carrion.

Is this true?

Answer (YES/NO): NO